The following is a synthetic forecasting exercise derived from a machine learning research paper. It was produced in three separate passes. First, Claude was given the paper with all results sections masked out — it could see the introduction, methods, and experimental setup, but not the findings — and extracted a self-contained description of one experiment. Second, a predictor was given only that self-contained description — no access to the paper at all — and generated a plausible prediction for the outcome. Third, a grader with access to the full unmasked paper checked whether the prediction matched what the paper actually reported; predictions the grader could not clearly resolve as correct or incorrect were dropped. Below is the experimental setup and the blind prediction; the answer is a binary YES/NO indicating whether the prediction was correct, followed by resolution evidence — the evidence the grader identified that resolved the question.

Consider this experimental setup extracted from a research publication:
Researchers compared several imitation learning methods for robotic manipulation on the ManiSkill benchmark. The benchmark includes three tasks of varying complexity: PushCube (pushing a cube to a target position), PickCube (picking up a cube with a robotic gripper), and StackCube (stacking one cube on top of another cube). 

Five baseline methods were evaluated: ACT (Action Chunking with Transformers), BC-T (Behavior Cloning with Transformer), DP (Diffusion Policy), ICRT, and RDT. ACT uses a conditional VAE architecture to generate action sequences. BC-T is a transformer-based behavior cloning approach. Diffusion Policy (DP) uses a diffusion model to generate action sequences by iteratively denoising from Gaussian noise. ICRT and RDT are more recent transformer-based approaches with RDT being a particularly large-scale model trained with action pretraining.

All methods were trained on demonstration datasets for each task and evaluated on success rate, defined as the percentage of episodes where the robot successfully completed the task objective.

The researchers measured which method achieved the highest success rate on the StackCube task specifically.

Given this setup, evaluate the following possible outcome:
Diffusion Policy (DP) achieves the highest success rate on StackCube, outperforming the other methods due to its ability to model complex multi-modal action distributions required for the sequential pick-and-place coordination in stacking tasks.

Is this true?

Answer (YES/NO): YES